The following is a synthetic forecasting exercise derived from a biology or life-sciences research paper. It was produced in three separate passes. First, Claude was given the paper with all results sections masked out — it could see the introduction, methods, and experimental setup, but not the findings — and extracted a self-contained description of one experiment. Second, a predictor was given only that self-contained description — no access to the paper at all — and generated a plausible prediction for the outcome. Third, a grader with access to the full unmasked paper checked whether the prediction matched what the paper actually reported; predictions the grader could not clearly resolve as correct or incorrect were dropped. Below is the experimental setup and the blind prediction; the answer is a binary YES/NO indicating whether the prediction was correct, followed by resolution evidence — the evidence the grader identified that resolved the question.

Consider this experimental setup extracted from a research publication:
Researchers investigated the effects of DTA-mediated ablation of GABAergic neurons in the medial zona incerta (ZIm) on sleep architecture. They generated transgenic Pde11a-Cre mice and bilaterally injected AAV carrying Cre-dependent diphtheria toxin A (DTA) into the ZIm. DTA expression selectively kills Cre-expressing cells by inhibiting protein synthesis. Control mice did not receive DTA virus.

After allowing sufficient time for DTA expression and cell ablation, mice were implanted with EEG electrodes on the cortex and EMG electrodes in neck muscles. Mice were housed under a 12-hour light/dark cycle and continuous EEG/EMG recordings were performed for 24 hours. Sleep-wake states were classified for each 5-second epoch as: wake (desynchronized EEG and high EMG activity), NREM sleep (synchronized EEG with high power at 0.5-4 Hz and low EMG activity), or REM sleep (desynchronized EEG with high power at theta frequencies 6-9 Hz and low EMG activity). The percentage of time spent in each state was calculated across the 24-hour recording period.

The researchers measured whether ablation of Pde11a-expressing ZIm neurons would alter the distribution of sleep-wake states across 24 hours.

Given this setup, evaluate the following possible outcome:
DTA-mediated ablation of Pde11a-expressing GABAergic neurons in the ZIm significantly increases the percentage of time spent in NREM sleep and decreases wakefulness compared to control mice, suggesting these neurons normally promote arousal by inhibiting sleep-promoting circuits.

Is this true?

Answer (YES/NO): YES